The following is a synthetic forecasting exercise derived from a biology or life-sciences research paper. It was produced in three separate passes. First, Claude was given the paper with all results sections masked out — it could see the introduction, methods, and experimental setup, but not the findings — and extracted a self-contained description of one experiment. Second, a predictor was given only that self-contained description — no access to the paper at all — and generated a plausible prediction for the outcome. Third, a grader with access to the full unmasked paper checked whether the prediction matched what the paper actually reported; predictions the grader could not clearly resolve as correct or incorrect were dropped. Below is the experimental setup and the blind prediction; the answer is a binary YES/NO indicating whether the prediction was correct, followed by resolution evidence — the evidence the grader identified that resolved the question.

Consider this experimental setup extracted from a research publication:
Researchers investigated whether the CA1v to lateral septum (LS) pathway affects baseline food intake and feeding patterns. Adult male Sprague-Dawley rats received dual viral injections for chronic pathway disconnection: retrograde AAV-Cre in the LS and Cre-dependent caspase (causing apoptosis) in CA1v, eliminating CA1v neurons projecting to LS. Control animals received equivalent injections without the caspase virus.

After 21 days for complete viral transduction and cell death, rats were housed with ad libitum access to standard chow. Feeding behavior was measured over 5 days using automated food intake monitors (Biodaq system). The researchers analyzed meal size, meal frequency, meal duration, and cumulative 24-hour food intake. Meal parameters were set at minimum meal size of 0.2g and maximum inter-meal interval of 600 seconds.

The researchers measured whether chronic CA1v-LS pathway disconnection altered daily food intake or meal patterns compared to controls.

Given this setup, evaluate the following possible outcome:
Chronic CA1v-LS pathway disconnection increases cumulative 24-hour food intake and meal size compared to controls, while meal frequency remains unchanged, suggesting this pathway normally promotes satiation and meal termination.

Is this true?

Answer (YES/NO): NO